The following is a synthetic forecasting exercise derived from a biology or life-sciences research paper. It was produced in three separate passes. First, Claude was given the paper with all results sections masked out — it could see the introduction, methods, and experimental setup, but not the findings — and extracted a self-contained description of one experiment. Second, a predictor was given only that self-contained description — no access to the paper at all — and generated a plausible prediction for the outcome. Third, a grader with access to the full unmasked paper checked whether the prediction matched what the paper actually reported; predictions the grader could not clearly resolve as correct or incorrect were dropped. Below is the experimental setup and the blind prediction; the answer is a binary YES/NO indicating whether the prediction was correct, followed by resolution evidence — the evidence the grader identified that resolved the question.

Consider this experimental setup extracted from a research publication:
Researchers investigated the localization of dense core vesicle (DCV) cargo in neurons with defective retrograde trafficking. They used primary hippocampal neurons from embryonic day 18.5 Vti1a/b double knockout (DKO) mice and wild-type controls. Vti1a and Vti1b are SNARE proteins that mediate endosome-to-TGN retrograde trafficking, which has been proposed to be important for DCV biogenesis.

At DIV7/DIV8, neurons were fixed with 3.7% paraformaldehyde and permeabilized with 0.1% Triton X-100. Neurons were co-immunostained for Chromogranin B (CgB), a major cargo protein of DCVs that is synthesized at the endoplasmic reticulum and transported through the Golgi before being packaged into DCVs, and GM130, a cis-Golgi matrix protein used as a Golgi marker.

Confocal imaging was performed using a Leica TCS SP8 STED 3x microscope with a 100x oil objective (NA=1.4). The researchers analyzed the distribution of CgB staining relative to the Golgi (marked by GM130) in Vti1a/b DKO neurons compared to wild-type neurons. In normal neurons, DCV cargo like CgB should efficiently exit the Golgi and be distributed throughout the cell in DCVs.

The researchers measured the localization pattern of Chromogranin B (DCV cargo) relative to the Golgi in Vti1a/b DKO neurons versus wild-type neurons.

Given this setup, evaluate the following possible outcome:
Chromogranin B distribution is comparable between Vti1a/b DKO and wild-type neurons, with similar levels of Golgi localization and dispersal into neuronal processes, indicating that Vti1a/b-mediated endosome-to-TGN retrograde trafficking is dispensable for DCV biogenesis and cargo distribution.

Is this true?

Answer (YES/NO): NO